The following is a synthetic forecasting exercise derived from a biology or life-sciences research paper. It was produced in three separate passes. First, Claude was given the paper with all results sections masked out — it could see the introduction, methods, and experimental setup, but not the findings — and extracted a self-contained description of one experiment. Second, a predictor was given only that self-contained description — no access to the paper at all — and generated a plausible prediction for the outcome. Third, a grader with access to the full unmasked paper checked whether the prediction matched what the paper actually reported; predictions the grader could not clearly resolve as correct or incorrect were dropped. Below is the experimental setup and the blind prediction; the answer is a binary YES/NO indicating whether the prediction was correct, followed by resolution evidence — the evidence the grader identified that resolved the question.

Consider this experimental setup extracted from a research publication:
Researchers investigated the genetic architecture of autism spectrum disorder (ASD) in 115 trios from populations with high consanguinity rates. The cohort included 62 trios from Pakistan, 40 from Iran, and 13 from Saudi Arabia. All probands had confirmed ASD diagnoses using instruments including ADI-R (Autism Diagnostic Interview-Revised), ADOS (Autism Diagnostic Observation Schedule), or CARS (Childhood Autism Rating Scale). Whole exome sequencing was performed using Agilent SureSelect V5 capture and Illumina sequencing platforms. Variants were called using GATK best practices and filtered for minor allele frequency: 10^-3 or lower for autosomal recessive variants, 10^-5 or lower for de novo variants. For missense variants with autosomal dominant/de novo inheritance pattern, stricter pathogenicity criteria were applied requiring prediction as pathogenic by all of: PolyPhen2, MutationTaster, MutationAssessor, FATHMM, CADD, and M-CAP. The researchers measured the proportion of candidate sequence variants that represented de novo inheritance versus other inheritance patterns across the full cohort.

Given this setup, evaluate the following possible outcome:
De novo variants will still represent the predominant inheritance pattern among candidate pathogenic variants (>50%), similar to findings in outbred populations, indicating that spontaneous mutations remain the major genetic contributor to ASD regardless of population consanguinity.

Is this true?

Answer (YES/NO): NO